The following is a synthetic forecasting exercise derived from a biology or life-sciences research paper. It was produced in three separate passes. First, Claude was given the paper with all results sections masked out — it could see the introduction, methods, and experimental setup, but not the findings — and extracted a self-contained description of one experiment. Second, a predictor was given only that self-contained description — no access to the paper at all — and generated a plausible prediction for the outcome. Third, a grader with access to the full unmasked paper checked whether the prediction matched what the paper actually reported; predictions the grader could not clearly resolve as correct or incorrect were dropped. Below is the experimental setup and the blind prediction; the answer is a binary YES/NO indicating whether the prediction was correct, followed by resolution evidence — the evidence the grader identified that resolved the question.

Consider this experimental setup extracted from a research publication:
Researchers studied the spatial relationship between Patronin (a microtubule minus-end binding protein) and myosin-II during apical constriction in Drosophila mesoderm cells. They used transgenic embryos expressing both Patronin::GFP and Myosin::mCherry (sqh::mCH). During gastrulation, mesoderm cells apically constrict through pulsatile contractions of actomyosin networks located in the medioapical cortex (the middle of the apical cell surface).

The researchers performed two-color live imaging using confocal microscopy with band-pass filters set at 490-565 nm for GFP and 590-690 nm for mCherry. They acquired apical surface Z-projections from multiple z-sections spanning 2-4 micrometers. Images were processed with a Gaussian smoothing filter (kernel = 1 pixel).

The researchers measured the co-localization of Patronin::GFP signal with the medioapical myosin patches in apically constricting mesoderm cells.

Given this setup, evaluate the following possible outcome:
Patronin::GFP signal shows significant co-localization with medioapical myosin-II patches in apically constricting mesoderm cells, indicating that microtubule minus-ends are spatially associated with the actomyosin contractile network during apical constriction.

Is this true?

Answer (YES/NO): YES